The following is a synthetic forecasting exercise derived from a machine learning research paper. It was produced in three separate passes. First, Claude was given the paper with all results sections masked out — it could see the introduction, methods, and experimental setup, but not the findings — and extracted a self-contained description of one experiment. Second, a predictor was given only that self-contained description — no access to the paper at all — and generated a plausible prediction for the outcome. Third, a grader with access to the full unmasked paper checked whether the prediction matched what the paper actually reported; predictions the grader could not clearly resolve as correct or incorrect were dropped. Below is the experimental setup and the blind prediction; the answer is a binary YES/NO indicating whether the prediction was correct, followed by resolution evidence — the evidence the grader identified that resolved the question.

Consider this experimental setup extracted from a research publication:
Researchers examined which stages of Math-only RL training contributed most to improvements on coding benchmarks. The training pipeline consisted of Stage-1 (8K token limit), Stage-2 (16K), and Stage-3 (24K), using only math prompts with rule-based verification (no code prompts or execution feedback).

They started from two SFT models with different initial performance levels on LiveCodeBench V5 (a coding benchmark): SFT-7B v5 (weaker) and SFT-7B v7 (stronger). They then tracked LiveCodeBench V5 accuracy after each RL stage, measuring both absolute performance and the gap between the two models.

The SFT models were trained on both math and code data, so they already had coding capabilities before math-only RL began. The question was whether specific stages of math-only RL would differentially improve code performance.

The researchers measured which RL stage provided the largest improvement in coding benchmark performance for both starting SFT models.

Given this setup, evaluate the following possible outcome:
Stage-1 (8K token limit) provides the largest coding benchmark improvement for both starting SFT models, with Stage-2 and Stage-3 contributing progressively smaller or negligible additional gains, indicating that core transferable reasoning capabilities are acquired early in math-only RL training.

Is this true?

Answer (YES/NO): NO